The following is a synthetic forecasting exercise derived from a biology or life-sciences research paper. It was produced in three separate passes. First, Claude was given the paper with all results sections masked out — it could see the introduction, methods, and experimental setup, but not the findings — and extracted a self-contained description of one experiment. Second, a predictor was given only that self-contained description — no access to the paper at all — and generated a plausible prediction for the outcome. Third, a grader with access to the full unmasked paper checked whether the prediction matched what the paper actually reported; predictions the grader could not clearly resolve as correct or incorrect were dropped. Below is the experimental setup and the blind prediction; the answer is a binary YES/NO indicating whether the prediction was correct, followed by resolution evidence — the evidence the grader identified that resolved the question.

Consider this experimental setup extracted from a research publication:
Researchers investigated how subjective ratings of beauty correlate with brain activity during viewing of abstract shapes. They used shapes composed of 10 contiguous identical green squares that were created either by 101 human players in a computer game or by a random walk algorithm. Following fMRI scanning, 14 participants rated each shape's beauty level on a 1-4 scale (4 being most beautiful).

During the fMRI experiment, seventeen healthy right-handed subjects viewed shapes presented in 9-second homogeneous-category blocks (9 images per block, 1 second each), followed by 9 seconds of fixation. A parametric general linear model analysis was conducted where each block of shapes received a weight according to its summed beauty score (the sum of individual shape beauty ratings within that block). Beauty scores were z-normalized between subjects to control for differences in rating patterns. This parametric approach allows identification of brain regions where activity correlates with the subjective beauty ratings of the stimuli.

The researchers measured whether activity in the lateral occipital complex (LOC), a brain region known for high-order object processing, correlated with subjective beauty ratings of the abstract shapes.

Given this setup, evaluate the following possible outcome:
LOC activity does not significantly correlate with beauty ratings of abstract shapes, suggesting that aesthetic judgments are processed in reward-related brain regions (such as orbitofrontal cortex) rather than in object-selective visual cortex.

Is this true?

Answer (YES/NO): NO